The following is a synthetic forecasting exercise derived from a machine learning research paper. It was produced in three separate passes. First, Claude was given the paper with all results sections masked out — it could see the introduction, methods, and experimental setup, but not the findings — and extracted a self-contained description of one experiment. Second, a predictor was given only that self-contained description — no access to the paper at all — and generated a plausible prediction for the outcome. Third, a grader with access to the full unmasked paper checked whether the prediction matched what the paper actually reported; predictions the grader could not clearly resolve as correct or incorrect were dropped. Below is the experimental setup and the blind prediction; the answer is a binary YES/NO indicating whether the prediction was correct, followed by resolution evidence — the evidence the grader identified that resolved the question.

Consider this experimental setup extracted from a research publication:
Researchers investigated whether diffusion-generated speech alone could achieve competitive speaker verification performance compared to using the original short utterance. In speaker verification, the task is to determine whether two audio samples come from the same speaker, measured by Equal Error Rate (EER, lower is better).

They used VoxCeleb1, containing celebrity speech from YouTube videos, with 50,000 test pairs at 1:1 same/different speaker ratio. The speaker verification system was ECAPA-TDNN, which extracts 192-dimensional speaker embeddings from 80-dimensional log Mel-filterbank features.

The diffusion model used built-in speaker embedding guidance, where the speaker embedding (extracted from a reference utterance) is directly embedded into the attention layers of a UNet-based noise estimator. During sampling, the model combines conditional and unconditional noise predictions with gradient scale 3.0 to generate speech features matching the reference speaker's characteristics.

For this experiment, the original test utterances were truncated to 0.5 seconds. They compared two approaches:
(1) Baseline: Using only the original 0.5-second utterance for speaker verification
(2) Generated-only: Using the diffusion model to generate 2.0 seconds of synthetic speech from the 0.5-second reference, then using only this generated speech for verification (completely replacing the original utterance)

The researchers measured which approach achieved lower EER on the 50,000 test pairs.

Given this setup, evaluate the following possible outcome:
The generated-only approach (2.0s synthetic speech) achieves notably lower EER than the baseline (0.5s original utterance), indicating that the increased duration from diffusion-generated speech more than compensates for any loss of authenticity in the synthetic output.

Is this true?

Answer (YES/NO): NO